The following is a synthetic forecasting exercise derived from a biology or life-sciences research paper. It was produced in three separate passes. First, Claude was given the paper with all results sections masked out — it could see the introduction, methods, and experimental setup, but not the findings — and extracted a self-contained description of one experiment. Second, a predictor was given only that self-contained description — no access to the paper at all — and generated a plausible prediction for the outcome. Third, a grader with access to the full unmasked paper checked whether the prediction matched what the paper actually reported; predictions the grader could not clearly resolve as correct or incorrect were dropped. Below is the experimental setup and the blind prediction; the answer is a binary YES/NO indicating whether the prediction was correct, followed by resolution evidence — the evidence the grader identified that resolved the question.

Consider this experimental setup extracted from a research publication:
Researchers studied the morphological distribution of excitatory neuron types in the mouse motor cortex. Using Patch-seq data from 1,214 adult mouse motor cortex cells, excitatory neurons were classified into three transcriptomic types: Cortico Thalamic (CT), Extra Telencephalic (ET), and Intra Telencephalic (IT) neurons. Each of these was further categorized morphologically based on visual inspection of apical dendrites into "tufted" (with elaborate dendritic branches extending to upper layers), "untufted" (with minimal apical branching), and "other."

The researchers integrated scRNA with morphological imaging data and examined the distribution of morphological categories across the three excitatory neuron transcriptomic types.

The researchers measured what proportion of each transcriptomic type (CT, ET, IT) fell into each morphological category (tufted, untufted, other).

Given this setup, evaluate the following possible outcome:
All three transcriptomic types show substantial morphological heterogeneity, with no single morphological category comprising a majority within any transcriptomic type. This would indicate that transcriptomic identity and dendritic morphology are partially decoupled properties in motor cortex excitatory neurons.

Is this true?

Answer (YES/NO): NO